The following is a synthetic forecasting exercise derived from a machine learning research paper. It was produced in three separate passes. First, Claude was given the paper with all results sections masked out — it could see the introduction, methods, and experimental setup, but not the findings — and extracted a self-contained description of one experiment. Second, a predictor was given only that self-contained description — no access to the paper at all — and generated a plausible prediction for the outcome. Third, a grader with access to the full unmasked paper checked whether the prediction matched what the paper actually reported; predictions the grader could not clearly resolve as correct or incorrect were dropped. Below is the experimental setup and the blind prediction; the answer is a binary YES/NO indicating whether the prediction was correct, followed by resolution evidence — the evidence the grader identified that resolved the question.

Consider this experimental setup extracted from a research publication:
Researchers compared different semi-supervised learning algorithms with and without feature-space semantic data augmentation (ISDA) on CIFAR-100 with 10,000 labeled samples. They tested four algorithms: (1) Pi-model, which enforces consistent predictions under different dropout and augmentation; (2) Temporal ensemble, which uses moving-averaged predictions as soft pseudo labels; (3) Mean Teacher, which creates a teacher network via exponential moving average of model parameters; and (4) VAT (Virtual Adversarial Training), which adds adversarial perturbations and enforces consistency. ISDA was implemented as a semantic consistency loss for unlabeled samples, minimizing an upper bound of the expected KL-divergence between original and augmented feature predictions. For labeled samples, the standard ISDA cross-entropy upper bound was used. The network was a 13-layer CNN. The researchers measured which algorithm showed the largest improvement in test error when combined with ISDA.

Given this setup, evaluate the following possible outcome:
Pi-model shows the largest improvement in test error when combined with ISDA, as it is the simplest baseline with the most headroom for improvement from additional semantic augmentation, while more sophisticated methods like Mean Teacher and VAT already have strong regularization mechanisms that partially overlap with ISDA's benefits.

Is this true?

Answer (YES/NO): NO